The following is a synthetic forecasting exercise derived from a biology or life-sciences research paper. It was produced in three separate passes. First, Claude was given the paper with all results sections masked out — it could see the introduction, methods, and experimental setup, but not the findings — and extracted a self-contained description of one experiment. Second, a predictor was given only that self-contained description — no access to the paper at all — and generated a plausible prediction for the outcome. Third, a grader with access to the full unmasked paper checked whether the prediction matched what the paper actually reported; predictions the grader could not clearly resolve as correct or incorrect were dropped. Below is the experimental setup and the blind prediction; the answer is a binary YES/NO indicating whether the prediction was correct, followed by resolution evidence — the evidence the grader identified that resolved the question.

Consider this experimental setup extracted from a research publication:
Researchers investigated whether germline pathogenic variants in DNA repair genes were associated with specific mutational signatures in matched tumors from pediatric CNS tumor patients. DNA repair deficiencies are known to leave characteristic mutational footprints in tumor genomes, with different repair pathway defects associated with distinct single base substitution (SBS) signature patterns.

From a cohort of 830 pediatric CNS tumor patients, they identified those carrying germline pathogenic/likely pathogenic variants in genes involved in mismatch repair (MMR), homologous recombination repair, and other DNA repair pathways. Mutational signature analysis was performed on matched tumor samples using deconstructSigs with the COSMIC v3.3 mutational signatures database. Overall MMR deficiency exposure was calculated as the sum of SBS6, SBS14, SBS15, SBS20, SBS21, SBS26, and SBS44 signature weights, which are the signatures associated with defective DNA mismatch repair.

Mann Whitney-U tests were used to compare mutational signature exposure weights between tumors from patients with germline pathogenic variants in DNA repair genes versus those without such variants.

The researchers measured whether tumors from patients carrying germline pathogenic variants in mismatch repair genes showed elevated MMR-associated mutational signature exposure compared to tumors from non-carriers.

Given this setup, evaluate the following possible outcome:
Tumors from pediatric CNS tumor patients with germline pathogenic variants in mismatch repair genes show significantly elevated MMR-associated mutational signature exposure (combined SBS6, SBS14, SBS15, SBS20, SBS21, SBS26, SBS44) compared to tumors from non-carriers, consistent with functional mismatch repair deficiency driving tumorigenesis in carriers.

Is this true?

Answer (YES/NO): YES